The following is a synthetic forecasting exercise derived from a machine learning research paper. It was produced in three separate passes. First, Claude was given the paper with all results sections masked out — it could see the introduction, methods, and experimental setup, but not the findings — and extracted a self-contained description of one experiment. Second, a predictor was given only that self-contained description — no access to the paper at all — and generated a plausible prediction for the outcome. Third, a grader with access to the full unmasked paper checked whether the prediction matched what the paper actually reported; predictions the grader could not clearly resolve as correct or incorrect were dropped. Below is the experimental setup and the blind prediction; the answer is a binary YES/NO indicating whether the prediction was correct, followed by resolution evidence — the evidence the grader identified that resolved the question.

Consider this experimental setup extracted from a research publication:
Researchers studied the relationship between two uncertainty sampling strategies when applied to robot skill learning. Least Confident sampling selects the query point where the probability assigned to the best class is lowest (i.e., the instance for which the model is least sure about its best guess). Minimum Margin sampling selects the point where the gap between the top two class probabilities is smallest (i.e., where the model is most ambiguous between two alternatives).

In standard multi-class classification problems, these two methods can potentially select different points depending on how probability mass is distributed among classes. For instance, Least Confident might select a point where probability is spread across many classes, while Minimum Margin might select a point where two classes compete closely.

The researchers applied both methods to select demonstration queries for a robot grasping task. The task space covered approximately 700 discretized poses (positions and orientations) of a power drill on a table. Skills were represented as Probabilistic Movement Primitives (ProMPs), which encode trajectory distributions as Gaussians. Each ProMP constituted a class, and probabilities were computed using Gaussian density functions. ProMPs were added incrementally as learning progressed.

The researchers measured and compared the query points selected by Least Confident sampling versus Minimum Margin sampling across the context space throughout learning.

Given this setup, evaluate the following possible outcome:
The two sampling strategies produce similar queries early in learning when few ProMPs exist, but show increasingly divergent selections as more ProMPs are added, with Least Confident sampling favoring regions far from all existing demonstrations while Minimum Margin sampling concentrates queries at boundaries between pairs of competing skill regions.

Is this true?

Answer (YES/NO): NO